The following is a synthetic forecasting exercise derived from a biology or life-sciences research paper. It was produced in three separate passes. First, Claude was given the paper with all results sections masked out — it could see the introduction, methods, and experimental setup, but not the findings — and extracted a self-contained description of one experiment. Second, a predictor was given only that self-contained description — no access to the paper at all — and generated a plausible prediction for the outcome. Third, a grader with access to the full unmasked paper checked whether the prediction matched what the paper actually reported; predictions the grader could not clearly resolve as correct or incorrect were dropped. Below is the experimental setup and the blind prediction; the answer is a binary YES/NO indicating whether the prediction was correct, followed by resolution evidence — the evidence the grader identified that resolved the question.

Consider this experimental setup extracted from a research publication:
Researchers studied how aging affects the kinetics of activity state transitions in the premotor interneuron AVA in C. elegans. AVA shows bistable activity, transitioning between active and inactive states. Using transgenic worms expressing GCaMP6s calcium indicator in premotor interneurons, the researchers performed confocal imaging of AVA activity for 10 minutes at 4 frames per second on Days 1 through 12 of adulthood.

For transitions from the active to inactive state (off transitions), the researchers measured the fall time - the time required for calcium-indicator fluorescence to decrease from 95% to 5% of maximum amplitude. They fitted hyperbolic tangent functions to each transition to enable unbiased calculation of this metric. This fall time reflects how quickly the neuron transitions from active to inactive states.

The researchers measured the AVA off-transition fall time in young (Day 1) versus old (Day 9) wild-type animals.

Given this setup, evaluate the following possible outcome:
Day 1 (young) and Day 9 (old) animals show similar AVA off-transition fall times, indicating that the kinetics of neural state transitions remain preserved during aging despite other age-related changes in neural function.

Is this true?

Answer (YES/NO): YES